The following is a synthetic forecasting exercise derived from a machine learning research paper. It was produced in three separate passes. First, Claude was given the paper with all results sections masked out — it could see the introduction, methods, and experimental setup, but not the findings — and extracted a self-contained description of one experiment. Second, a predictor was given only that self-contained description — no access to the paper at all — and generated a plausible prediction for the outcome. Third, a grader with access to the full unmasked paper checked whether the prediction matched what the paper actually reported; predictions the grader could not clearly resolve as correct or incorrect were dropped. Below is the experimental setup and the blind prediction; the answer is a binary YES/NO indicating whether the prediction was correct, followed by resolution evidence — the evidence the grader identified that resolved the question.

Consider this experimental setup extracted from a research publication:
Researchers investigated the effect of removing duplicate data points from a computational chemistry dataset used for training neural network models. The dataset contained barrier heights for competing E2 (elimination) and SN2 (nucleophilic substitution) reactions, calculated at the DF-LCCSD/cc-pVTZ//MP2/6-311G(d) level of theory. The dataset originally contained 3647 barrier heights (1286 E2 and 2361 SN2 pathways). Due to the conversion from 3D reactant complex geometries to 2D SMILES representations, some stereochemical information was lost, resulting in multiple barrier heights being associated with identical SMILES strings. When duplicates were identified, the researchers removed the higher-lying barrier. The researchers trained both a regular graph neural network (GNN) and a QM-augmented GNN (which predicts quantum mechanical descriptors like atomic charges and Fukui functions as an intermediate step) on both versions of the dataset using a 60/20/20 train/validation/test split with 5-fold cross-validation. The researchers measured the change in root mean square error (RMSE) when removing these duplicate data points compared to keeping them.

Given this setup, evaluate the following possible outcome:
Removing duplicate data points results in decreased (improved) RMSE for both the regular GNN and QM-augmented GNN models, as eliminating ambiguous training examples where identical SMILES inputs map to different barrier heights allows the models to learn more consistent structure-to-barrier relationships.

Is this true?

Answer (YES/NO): NO